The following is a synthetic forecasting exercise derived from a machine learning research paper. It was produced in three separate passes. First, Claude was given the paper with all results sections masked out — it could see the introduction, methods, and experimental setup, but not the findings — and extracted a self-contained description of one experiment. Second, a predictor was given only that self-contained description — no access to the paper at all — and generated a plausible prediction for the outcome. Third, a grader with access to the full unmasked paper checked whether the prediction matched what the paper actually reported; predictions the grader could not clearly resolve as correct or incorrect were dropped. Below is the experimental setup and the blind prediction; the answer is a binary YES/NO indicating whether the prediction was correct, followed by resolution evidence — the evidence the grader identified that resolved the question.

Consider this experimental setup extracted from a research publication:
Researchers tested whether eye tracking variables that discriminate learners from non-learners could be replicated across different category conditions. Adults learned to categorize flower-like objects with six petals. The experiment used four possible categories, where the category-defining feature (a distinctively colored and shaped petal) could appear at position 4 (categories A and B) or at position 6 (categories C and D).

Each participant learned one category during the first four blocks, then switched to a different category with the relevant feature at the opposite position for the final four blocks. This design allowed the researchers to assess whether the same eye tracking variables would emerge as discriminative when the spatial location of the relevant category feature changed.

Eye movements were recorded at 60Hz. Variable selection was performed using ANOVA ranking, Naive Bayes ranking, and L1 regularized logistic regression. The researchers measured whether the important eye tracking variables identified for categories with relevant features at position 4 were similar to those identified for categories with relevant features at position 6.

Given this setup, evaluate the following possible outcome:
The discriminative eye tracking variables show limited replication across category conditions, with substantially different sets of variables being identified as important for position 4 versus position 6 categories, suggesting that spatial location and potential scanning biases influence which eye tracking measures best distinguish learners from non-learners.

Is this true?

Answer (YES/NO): NO